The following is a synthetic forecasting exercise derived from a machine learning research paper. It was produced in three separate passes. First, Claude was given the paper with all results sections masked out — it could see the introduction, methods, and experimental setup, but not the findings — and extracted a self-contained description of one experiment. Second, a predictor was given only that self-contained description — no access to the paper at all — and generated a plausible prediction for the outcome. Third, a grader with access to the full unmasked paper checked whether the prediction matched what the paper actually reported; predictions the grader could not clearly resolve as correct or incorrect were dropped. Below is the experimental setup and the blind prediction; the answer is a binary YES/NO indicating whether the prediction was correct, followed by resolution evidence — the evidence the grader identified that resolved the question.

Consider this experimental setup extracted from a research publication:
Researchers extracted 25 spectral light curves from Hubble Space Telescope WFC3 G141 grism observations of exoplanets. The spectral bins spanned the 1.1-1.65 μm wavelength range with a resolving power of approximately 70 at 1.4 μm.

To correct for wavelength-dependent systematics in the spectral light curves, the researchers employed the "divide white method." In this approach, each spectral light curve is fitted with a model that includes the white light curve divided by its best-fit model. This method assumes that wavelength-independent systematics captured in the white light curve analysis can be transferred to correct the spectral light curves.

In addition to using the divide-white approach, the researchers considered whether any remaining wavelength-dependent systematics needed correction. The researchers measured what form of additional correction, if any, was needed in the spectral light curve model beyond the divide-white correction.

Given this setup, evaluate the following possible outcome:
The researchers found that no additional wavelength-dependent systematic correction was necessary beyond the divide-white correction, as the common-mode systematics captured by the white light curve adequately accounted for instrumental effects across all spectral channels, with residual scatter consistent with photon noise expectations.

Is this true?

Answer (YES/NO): NO